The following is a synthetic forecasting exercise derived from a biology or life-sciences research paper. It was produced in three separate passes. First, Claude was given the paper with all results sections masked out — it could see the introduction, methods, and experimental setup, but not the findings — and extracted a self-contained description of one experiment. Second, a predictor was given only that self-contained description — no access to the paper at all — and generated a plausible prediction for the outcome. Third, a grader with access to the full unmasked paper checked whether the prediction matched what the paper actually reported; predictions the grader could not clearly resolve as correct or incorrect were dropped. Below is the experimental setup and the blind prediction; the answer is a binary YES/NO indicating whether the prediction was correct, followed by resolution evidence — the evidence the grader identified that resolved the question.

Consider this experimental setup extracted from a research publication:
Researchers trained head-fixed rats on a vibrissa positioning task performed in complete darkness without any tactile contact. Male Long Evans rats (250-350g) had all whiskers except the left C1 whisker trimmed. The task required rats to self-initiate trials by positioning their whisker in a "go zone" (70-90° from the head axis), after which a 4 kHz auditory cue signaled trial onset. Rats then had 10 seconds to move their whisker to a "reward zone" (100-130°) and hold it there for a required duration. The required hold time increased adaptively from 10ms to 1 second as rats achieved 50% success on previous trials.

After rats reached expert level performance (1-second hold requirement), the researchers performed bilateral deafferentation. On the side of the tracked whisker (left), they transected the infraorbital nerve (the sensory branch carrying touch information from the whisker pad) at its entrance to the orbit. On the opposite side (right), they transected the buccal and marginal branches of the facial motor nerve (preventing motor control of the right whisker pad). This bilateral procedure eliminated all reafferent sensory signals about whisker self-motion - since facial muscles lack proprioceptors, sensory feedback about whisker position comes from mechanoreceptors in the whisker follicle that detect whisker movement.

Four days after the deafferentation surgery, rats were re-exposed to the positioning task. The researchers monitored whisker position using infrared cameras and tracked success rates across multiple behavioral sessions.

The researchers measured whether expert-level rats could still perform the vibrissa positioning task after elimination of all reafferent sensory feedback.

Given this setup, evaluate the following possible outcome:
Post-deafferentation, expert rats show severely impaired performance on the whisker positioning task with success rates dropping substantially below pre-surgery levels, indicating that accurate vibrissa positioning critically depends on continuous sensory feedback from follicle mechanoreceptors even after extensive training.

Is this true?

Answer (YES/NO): NO